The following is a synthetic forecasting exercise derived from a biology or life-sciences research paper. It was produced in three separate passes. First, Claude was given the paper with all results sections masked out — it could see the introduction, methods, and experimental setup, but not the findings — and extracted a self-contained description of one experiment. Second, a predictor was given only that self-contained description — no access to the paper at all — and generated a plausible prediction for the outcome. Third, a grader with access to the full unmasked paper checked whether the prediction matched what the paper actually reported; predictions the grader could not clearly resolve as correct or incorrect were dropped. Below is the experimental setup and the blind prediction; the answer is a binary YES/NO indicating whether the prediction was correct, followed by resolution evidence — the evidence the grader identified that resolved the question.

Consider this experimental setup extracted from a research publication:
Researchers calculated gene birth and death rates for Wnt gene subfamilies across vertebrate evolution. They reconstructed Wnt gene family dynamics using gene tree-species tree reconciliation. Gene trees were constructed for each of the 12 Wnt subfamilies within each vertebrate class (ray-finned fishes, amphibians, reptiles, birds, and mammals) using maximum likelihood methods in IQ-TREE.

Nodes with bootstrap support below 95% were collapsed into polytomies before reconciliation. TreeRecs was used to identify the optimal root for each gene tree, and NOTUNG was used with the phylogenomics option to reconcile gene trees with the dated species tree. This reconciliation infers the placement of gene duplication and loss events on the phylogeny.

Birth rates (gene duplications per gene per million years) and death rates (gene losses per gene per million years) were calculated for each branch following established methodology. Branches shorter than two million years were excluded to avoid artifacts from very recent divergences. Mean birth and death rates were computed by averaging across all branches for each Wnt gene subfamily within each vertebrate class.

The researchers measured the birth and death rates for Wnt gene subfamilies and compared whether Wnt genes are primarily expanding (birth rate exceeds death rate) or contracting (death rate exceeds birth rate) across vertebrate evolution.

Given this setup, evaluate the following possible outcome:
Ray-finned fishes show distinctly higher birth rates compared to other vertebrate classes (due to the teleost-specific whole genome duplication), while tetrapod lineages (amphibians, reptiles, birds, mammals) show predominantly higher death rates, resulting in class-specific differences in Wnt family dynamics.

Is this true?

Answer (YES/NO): NO